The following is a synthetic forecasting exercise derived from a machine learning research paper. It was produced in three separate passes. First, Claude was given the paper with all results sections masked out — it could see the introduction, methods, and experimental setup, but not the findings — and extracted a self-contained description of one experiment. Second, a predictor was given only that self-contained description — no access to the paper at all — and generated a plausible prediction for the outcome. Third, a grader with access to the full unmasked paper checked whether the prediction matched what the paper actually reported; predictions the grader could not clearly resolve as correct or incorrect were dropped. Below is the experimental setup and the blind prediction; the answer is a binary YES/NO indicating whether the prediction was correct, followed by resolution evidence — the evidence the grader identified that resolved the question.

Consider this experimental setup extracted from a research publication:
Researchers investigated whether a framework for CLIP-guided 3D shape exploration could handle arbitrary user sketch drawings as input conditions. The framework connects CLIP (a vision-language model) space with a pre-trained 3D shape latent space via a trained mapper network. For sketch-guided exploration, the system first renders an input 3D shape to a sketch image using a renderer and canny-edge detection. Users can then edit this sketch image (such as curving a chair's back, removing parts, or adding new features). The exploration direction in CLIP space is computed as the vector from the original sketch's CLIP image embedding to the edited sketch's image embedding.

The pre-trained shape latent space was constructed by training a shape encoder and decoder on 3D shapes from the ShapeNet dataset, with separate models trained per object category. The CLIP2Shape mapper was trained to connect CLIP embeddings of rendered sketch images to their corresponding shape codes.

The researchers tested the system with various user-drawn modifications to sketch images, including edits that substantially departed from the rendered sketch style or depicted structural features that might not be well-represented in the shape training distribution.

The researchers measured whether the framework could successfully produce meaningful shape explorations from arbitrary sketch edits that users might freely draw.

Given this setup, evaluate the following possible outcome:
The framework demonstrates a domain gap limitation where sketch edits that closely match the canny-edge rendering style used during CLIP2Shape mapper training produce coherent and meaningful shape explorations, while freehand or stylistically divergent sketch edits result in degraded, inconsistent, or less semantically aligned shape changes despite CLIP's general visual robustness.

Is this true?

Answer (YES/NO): NO